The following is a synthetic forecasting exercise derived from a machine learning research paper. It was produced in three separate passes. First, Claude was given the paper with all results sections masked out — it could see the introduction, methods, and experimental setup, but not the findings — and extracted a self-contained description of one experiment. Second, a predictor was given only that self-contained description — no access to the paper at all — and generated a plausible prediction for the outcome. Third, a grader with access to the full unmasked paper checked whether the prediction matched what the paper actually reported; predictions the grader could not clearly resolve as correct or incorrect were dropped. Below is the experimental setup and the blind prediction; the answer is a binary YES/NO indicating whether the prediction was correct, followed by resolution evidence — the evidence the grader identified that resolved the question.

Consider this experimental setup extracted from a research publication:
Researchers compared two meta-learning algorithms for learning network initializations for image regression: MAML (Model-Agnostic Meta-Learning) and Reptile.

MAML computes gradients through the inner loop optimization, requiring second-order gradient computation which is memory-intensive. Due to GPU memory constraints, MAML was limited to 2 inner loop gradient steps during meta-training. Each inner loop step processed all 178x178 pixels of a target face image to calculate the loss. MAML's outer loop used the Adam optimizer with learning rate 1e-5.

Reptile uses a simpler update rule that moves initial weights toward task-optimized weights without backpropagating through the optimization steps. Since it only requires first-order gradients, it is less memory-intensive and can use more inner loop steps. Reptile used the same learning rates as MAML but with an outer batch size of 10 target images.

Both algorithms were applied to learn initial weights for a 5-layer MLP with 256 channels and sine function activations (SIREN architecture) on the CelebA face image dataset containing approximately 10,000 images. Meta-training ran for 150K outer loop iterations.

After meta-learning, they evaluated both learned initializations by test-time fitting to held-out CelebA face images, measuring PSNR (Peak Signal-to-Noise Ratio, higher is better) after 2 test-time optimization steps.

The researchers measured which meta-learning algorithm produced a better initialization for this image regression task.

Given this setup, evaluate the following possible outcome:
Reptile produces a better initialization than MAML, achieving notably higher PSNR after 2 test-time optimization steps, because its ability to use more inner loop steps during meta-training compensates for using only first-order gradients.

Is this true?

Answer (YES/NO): NO